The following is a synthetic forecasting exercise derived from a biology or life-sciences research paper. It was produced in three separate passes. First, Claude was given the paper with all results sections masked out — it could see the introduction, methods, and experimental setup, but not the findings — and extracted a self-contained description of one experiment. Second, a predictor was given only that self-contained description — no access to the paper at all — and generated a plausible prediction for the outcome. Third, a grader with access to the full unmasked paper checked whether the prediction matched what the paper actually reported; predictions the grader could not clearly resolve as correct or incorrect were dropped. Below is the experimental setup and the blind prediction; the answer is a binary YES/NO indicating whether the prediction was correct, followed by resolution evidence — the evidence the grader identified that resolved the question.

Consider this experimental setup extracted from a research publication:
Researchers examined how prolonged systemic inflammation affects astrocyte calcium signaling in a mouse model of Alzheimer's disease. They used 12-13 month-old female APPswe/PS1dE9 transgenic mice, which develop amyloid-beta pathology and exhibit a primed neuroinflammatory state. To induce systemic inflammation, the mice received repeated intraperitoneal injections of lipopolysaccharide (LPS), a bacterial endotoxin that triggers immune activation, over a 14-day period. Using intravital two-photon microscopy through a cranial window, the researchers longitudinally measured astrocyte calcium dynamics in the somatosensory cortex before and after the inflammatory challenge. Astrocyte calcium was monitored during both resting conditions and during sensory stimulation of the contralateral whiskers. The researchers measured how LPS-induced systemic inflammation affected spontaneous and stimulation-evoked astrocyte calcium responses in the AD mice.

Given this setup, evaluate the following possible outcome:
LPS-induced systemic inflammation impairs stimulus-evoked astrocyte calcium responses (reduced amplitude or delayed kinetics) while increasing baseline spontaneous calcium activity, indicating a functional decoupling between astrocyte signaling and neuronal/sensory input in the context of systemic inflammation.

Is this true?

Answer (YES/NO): NO